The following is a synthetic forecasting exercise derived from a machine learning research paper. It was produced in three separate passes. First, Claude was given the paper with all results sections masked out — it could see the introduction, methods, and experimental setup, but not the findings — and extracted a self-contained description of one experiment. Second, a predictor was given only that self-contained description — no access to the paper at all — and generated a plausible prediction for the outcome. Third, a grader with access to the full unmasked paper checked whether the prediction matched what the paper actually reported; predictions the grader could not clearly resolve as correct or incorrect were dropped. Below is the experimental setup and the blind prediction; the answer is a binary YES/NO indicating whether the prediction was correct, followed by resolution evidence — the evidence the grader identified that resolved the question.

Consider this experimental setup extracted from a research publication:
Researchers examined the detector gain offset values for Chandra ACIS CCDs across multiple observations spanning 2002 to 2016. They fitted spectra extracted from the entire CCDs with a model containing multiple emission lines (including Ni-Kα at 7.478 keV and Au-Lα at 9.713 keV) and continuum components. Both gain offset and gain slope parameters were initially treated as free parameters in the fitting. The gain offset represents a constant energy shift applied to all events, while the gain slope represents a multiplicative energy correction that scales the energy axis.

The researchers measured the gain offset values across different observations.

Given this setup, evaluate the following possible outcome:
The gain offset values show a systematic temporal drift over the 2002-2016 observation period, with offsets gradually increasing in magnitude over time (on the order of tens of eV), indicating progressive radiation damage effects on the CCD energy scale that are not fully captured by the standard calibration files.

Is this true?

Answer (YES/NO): NO